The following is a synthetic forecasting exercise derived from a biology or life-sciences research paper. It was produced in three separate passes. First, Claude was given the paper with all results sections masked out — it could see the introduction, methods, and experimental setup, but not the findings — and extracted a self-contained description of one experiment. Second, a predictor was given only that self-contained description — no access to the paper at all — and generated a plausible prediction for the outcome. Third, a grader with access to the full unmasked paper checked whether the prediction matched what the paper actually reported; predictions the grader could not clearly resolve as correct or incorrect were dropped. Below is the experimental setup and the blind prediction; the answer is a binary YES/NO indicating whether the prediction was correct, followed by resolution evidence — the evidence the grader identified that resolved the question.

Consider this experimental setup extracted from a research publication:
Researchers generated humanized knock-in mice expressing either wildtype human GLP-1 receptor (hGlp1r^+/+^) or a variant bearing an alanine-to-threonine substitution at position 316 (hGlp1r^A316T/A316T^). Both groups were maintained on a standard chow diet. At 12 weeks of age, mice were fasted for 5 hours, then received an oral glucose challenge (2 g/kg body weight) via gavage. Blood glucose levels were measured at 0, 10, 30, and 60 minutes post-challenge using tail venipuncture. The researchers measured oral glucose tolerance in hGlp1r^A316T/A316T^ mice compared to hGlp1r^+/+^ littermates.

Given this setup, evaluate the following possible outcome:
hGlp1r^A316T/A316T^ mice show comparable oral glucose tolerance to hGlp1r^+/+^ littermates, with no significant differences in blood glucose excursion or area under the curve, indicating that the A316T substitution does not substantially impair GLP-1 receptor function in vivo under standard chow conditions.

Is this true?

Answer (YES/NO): NO